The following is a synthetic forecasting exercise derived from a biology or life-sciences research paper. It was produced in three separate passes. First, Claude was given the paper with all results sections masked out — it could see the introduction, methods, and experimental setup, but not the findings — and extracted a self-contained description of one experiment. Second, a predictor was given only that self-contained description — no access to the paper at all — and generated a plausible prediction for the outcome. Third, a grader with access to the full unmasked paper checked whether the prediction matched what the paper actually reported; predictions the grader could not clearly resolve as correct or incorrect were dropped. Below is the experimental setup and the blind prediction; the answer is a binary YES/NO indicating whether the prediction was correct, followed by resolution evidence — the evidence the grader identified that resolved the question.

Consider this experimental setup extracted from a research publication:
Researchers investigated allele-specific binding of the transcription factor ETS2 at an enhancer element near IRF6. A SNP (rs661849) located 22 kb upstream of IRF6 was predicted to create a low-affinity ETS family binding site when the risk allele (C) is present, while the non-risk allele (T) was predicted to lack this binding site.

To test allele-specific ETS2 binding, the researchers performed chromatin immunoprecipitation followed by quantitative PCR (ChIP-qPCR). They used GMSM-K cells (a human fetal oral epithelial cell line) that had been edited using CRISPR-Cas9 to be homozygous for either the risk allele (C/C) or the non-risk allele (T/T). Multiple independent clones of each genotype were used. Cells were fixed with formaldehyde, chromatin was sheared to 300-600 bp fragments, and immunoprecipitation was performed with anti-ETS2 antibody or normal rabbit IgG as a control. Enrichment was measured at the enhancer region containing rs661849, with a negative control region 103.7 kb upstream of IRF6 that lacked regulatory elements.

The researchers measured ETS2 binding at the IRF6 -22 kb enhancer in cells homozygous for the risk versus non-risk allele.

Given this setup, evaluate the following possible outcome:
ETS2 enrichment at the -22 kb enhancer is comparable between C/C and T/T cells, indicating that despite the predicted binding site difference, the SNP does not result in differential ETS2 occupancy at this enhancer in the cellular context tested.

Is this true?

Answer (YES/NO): NO